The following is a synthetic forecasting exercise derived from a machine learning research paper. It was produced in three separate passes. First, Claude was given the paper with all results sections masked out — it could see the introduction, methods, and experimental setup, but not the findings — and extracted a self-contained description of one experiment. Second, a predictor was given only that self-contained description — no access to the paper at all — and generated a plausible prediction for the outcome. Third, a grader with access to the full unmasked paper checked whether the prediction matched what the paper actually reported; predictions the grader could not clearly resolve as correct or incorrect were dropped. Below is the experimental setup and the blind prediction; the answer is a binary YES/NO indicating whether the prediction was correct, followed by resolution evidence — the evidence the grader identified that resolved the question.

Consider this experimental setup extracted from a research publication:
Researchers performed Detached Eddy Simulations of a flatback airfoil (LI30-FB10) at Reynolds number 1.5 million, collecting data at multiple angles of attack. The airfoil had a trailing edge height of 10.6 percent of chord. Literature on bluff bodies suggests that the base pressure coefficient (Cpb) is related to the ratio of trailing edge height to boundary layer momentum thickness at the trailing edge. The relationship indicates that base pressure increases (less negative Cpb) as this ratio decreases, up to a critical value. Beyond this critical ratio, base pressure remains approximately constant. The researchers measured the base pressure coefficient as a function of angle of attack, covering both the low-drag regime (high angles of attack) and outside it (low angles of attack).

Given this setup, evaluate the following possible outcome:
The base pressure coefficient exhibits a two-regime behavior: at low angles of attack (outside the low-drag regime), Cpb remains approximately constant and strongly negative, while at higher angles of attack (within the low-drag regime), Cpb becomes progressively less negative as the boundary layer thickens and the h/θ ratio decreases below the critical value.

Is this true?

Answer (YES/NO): YES